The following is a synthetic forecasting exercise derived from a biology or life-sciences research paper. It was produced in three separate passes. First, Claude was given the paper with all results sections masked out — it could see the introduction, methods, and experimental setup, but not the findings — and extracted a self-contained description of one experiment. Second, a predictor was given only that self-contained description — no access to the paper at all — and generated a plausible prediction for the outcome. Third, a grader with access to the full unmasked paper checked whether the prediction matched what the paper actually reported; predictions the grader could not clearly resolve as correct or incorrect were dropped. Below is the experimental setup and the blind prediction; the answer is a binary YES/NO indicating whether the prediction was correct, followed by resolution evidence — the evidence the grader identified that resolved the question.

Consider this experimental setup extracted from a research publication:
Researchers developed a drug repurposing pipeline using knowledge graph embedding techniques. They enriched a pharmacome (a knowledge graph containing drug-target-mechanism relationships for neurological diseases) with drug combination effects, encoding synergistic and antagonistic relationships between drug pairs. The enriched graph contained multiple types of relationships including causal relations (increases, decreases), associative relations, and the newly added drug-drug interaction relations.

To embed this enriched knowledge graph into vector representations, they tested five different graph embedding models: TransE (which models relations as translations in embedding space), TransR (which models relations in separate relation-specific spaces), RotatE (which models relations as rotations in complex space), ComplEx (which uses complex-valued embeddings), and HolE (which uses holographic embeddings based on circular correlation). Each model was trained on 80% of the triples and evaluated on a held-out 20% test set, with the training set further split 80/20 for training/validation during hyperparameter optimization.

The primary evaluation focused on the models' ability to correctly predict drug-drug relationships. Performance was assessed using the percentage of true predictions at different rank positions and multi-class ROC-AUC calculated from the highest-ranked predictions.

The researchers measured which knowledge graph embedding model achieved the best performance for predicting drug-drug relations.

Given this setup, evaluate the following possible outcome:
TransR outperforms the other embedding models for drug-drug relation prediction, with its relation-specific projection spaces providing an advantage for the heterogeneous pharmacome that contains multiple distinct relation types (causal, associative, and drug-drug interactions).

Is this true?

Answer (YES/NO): NO